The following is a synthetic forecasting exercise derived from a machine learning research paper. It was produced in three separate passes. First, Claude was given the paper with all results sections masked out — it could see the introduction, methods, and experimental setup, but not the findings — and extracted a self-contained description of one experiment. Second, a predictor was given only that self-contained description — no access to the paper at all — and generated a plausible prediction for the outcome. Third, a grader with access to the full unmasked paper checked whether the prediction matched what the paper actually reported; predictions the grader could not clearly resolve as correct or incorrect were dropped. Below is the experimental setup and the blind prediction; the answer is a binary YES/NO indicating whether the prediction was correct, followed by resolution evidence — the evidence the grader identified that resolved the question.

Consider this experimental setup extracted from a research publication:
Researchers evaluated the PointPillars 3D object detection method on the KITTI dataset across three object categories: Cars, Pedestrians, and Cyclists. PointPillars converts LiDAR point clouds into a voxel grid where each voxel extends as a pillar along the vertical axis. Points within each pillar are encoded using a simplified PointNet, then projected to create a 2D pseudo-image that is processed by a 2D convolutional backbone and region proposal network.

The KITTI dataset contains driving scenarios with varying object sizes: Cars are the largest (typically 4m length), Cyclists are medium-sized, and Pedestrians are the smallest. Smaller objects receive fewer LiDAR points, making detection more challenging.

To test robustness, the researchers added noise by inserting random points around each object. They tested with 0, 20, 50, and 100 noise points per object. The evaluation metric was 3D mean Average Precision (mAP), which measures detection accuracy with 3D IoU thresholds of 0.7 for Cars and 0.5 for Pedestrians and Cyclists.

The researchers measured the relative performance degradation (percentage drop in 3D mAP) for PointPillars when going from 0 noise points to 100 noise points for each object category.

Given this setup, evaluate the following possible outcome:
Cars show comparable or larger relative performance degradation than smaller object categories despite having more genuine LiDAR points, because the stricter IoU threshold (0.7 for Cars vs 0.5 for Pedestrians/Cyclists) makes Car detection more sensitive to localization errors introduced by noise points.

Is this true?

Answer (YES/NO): NO